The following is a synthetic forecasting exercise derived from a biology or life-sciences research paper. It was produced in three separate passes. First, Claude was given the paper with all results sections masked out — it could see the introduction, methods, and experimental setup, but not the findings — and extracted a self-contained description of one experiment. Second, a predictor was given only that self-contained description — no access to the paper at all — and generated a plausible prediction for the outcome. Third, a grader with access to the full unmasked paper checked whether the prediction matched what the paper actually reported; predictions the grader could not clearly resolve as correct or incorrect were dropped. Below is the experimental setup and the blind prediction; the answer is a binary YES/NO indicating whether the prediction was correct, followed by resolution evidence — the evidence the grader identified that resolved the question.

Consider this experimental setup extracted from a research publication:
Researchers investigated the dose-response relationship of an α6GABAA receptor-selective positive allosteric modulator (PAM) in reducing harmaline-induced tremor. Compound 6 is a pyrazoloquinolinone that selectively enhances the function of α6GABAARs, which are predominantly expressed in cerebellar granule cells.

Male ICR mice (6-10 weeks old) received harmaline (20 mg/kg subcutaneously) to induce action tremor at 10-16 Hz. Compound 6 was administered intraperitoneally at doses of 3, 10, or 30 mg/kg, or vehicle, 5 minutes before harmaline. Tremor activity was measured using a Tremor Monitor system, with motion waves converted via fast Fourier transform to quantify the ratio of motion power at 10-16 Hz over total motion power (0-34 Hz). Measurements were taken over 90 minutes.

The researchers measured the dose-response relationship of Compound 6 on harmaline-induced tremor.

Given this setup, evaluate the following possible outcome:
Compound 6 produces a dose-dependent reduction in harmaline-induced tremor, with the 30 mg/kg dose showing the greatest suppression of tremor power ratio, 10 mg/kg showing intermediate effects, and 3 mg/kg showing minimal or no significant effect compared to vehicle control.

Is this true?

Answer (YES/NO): NO